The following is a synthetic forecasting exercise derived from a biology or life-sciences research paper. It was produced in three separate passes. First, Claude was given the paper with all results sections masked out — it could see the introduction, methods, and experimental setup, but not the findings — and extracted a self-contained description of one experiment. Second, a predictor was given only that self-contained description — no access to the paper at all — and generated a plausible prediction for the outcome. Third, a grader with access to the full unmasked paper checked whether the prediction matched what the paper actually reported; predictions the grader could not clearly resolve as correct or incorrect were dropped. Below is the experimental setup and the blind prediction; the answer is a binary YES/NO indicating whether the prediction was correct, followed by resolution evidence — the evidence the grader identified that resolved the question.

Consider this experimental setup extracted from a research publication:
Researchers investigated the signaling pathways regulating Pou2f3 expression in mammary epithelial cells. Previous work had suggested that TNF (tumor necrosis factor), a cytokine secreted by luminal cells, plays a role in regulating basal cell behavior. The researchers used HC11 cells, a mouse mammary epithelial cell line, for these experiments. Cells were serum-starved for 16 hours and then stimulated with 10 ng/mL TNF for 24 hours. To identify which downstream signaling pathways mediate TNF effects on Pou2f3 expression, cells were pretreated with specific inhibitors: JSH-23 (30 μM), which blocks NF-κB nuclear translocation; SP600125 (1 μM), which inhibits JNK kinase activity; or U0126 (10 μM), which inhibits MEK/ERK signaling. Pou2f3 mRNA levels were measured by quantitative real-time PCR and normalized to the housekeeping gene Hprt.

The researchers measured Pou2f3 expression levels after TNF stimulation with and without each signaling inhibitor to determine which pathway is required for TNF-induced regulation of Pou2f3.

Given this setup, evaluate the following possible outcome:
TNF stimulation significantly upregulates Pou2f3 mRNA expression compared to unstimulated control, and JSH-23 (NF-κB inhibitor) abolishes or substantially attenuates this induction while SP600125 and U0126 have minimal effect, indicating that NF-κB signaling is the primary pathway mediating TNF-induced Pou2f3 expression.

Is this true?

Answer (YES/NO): NO